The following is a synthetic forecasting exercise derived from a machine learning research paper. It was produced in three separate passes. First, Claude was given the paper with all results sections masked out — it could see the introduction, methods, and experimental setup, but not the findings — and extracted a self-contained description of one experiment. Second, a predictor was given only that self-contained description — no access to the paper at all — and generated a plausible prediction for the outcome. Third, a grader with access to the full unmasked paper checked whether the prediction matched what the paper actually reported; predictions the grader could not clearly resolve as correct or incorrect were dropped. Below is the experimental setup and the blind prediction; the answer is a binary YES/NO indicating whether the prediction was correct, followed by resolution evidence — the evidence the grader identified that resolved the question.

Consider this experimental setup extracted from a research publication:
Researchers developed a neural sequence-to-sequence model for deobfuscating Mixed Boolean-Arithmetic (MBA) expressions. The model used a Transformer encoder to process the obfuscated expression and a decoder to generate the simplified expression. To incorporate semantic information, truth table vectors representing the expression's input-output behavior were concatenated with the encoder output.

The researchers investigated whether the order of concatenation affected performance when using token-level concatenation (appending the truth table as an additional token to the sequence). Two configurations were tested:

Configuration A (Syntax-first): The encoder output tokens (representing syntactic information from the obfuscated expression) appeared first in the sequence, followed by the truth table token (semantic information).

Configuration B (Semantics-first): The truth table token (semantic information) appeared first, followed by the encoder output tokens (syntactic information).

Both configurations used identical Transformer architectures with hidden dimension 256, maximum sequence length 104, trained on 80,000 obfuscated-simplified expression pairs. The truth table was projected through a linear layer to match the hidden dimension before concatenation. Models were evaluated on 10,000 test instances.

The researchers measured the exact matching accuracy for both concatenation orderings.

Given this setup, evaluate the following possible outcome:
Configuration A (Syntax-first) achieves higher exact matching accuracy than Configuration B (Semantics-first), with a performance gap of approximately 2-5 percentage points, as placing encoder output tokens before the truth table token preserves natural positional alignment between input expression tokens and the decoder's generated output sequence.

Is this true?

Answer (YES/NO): NO